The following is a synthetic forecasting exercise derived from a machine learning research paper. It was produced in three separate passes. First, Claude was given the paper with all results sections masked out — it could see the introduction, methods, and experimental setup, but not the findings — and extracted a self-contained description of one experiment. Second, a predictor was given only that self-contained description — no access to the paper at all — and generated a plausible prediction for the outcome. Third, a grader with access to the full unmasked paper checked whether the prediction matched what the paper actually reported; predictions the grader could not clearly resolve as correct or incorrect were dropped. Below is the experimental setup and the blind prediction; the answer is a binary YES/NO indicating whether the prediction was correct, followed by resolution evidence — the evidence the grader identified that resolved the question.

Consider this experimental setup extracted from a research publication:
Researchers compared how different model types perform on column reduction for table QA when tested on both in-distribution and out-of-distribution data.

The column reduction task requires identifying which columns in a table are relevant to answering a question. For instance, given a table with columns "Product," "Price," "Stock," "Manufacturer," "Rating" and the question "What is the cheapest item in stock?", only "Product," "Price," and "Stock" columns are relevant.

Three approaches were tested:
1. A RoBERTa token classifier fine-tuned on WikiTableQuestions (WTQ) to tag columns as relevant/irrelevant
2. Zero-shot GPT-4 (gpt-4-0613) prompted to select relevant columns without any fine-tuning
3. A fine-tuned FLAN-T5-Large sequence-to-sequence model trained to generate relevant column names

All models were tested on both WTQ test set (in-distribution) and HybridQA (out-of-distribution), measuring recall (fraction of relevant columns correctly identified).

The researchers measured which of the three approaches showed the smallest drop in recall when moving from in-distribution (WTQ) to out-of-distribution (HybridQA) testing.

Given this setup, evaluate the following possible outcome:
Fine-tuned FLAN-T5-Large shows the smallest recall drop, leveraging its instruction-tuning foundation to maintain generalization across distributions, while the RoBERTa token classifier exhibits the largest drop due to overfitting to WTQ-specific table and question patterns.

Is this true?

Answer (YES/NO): NO